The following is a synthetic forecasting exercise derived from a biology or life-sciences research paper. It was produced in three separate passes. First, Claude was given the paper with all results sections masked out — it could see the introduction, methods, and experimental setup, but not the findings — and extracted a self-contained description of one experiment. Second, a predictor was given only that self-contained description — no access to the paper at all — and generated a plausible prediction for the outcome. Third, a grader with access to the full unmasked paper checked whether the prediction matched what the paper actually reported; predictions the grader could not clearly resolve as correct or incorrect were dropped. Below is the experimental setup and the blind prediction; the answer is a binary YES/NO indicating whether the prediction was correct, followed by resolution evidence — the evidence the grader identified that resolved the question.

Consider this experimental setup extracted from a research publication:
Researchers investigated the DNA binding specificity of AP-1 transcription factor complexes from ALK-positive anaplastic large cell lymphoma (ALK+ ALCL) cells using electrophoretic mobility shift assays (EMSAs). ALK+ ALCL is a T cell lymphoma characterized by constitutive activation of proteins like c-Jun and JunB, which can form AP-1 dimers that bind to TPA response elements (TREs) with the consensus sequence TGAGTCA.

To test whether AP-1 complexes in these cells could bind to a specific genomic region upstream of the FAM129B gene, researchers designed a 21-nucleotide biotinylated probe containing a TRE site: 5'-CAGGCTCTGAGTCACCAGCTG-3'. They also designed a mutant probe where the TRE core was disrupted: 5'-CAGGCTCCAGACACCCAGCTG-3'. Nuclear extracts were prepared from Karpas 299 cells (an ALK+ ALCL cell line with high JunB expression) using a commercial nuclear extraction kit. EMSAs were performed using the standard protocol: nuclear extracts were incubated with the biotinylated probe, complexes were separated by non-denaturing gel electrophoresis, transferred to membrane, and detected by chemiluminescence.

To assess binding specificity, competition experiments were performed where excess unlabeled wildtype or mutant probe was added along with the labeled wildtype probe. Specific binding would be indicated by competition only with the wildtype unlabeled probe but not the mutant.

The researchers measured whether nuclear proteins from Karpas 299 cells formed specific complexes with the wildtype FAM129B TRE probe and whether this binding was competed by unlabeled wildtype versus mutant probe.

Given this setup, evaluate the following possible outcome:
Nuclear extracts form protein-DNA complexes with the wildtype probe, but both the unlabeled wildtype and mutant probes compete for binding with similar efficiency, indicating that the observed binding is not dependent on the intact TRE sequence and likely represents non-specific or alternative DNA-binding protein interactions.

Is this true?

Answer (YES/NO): NO